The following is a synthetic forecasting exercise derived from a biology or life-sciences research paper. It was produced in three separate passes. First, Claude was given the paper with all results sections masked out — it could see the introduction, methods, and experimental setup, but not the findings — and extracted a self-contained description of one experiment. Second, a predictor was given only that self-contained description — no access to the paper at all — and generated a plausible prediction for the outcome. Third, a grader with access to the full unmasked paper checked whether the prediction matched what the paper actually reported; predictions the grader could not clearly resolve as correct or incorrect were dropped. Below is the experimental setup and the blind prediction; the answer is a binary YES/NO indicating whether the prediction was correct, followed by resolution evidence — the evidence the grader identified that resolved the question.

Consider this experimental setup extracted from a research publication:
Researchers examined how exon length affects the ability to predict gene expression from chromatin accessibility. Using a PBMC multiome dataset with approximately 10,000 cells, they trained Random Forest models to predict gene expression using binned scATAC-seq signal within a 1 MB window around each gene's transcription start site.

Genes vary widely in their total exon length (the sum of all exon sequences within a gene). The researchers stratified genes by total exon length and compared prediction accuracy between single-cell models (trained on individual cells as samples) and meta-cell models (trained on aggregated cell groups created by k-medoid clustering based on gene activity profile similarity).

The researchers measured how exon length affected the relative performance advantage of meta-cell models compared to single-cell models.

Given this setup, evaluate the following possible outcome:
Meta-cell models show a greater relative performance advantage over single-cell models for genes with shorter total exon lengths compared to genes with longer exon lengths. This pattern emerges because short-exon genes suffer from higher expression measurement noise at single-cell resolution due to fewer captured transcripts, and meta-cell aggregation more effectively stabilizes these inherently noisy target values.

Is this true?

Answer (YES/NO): NO